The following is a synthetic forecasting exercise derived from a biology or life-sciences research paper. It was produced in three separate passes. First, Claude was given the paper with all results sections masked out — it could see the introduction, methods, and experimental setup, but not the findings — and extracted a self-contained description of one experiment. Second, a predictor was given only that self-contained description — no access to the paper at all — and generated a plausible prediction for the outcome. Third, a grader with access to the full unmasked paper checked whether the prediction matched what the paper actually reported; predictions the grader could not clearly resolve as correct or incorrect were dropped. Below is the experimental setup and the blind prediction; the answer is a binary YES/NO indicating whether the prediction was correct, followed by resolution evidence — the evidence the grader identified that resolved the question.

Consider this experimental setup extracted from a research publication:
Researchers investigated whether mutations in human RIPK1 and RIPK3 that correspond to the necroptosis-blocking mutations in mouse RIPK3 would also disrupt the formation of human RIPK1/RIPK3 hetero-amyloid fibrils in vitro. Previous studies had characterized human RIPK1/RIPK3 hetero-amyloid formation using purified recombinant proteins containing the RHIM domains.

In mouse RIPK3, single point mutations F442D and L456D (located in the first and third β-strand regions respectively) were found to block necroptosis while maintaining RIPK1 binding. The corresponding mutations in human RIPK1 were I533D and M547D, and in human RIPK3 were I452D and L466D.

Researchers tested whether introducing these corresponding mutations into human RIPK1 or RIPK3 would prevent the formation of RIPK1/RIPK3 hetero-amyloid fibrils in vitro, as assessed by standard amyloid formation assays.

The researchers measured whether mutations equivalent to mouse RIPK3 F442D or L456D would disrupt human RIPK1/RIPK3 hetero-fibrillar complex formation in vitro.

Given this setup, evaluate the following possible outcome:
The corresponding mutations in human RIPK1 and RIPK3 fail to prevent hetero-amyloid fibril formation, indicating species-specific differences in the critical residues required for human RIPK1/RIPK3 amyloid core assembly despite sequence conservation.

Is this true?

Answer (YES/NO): YES